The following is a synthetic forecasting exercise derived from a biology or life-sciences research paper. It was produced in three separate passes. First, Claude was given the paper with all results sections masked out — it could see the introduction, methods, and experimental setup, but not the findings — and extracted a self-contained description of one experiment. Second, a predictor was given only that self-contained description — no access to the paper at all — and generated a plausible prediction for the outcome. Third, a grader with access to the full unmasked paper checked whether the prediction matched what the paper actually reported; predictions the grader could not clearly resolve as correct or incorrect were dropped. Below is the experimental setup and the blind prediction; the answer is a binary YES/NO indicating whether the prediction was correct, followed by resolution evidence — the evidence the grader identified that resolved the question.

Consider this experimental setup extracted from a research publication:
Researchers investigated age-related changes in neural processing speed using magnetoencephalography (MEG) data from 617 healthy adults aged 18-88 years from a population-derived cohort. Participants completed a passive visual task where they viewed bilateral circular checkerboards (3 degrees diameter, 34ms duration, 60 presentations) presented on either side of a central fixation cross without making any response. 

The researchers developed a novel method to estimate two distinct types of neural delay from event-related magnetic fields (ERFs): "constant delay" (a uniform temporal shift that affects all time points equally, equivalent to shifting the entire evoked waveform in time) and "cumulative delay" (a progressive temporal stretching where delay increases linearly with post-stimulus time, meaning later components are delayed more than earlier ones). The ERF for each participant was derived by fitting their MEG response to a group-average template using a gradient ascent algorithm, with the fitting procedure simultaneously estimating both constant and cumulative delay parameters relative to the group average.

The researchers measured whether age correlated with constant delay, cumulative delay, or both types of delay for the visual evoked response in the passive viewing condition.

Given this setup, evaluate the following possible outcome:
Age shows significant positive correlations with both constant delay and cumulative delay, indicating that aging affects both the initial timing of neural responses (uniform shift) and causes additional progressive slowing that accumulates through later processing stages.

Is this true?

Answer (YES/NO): NO